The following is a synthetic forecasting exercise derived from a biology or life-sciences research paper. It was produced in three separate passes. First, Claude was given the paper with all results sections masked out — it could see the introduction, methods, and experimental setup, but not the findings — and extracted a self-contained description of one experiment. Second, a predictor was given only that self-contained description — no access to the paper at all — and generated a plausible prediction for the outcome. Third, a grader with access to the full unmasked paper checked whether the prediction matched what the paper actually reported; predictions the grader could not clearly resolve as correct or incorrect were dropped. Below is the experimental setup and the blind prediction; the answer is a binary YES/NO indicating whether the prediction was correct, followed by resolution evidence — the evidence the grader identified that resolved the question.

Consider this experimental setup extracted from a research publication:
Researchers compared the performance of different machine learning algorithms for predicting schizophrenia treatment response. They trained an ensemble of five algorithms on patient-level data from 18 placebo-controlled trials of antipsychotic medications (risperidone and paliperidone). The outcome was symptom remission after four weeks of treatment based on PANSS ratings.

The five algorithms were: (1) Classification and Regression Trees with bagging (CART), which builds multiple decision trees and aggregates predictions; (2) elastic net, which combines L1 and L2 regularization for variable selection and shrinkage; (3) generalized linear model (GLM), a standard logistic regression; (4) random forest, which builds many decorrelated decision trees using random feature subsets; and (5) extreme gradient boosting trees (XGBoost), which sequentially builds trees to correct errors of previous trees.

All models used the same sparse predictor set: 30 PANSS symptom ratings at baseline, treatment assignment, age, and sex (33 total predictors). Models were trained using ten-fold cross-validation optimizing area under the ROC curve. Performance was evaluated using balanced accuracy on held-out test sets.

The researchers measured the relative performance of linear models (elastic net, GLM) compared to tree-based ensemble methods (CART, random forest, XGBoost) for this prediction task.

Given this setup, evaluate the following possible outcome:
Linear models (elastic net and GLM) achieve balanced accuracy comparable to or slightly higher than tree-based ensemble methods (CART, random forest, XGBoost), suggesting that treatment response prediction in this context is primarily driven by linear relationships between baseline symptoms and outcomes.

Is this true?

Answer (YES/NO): NO